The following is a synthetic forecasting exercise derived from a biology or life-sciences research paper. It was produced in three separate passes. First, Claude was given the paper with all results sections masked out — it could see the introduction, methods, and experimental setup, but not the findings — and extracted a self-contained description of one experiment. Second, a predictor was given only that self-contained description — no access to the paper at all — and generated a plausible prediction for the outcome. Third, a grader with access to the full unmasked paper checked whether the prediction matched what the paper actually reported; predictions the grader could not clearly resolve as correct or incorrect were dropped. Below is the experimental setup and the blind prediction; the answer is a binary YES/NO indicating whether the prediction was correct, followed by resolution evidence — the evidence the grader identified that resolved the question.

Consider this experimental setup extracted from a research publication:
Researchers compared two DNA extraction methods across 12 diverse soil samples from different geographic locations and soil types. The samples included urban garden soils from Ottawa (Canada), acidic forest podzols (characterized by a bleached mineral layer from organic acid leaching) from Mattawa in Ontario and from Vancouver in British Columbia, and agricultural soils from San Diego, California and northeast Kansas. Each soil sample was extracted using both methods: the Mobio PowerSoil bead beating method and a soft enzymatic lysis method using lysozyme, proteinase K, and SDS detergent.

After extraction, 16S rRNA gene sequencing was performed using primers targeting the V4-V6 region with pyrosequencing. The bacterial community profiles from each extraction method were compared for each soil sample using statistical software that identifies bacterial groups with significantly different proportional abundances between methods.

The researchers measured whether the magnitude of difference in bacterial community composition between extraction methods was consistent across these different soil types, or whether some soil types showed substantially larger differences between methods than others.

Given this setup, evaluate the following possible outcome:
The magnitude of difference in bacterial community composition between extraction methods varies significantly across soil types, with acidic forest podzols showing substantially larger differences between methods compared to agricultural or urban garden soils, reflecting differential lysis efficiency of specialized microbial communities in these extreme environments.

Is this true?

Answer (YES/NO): NO